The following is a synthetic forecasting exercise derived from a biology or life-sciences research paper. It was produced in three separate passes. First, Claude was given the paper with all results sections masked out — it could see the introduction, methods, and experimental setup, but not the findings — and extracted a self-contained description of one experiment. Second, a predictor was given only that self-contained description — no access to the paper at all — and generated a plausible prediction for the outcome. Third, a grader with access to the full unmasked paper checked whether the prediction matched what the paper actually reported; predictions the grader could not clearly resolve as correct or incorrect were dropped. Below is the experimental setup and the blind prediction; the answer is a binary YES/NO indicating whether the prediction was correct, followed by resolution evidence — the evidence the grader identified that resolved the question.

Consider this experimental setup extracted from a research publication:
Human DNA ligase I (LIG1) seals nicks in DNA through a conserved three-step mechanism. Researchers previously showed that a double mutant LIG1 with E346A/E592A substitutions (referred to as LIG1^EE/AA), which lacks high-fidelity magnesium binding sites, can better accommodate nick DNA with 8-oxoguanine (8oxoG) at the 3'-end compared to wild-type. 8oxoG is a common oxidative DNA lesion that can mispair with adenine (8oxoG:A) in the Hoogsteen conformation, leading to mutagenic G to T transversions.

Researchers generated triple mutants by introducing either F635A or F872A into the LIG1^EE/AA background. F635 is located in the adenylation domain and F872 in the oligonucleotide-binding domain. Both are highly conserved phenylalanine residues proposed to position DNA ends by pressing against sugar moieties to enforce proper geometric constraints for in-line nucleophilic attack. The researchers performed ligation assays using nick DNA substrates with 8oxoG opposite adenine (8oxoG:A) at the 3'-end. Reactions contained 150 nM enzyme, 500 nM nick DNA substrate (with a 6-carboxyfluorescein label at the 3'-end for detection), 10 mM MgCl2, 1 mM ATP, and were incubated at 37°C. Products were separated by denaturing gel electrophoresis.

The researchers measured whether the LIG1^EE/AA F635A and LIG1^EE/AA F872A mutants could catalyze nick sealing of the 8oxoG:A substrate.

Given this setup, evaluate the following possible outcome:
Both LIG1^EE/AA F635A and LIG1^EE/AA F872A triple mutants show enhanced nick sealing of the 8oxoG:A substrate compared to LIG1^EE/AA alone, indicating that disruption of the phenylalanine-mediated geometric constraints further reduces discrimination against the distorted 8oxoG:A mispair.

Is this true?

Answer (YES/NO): NO